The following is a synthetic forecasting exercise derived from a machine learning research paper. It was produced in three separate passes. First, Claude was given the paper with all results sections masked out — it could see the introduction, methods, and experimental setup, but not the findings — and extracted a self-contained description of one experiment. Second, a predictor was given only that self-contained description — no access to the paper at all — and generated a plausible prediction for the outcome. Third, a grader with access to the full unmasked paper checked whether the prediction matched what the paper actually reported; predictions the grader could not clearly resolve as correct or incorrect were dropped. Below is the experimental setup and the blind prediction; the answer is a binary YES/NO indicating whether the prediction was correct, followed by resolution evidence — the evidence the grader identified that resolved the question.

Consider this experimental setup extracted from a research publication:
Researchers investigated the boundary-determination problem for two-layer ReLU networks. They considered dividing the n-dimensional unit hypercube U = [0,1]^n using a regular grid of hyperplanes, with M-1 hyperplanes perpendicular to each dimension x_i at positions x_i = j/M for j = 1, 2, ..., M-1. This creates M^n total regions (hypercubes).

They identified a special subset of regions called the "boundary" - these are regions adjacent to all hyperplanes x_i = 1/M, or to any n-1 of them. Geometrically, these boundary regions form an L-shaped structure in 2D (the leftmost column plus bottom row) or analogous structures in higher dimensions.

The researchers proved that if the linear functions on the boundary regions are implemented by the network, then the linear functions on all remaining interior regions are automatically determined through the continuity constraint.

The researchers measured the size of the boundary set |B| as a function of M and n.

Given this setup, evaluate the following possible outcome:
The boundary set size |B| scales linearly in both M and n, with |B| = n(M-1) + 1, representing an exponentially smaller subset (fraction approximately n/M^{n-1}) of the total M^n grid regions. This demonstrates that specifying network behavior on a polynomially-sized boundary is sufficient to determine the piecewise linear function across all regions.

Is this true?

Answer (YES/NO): YES